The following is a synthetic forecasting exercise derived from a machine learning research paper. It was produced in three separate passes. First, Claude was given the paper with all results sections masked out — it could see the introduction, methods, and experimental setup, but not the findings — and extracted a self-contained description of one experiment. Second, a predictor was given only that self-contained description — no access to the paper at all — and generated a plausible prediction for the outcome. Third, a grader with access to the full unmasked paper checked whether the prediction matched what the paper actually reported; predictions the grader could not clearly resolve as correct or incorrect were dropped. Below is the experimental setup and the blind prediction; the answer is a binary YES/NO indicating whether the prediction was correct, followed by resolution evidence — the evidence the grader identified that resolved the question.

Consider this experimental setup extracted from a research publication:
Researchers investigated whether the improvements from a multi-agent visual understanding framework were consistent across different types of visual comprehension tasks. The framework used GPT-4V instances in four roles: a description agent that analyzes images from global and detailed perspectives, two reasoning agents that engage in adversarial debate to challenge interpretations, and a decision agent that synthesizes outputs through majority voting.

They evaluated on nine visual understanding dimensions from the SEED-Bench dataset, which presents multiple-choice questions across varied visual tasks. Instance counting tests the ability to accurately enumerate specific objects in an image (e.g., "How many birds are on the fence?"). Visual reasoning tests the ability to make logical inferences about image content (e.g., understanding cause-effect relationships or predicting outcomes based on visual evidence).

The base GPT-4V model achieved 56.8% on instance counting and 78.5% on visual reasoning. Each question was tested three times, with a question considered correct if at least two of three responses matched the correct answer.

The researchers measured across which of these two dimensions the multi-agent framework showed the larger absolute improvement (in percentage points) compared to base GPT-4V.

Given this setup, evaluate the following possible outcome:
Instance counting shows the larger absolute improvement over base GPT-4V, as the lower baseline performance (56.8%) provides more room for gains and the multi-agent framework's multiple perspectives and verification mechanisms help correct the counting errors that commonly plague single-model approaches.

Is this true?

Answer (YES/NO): YES